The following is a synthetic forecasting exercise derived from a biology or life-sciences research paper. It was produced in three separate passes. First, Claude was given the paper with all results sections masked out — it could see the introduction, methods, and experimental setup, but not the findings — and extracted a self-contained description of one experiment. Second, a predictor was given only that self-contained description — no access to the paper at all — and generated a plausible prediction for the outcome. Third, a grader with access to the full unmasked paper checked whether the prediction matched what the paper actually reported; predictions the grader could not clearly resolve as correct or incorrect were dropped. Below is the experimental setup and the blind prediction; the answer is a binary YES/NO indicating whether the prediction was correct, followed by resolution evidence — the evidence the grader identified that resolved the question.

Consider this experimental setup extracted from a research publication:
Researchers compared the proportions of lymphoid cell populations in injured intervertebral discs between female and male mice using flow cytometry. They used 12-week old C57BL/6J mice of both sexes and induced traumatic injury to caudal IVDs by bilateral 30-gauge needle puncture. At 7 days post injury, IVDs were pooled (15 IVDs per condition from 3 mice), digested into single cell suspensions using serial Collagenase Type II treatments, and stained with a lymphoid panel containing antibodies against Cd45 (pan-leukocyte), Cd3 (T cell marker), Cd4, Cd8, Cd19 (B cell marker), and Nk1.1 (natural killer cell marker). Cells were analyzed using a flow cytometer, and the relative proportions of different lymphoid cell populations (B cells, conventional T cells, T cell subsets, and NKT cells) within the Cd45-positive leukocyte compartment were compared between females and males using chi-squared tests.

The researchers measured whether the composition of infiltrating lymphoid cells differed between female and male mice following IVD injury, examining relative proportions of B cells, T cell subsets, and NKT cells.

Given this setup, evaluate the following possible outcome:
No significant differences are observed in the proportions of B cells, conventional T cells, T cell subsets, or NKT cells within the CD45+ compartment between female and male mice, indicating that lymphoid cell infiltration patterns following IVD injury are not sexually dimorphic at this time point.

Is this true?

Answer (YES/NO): NO